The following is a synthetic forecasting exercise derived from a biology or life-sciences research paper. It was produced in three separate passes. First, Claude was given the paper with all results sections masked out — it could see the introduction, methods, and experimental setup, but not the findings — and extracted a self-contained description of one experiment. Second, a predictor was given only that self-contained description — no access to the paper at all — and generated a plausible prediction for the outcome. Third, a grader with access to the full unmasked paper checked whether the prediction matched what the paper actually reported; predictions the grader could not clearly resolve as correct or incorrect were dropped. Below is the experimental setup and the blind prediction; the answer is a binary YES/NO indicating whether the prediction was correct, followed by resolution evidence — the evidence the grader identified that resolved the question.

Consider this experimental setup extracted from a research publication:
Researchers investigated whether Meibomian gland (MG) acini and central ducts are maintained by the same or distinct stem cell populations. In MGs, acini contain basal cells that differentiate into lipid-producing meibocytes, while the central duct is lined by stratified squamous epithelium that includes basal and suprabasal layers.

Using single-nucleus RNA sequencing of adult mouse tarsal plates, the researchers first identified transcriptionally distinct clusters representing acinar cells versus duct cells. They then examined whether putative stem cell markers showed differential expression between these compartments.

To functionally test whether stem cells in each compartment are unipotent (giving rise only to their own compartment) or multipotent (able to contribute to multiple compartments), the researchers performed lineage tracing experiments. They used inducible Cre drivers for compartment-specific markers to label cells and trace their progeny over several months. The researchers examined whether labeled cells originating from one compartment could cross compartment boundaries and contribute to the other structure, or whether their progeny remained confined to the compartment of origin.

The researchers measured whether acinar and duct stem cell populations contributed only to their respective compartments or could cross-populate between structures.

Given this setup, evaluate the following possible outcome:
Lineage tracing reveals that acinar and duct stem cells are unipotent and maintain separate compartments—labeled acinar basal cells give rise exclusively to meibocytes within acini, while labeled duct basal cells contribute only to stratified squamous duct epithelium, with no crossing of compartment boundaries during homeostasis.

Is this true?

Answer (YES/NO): NO